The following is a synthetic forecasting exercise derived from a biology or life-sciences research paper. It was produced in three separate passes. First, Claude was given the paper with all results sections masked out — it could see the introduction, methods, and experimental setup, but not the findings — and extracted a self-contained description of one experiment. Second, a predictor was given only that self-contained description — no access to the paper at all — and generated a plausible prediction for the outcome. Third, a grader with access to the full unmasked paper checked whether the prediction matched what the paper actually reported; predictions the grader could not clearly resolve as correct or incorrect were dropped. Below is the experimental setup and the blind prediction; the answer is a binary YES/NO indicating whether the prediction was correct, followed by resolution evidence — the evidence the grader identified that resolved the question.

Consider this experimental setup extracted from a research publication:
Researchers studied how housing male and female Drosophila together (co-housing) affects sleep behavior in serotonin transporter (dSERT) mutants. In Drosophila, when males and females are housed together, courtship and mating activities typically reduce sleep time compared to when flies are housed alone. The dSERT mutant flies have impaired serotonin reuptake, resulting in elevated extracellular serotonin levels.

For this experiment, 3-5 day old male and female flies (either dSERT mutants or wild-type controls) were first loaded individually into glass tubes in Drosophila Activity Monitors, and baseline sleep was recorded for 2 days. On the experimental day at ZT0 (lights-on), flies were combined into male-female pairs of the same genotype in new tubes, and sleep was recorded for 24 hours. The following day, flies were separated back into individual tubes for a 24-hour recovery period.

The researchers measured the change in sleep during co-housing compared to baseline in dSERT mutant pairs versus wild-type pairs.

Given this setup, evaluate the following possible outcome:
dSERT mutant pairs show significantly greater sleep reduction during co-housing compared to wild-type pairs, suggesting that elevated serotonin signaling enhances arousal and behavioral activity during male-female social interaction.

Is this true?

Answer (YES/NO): NO